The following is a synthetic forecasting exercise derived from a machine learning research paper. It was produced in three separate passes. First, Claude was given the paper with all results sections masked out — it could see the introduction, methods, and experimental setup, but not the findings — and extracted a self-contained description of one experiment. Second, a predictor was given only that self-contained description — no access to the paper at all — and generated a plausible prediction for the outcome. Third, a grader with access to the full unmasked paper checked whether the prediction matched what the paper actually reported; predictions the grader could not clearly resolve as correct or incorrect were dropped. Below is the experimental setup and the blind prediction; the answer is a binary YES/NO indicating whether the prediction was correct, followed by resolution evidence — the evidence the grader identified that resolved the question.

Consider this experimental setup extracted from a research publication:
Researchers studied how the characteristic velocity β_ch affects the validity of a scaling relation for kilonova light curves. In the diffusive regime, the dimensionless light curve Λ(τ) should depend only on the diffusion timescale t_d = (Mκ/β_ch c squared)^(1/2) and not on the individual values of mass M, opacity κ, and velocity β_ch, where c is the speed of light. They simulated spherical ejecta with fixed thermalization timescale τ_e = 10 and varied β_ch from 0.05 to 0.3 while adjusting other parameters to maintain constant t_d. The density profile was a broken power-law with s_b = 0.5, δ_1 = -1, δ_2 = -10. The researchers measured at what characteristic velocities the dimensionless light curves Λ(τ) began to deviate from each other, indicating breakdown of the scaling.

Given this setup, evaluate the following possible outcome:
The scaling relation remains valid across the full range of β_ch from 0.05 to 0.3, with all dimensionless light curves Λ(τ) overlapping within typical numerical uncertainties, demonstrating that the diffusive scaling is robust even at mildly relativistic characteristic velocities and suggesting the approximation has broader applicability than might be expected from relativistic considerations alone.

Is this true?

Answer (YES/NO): NO